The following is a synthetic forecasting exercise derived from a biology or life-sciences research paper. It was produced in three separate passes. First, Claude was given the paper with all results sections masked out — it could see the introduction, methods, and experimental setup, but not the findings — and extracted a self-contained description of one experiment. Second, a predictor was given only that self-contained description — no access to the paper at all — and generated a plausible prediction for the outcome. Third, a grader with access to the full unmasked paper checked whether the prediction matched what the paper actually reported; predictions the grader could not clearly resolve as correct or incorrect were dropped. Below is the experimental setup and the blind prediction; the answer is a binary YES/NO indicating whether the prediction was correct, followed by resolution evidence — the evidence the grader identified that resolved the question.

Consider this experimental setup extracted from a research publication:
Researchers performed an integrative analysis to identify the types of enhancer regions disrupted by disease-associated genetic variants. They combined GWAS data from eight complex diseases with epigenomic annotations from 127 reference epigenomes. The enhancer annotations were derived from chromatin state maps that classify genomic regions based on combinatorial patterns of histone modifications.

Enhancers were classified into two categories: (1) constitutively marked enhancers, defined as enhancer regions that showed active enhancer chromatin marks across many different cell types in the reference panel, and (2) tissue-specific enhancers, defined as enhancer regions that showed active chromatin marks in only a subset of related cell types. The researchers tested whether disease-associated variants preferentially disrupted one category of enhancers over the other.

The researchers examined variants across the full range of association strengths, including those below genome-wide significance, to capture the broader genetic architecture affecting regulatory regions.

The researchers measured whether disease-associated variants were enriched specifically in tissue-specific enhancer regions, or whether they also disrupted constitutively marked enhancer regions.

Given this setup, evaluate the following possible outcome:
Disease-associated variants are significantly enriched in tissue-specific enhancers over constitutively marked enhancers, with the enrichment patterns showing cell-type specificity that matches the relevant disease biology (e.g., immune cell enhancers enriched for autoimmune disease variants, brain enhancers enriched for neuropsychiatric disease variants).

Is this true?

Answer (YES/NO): NO